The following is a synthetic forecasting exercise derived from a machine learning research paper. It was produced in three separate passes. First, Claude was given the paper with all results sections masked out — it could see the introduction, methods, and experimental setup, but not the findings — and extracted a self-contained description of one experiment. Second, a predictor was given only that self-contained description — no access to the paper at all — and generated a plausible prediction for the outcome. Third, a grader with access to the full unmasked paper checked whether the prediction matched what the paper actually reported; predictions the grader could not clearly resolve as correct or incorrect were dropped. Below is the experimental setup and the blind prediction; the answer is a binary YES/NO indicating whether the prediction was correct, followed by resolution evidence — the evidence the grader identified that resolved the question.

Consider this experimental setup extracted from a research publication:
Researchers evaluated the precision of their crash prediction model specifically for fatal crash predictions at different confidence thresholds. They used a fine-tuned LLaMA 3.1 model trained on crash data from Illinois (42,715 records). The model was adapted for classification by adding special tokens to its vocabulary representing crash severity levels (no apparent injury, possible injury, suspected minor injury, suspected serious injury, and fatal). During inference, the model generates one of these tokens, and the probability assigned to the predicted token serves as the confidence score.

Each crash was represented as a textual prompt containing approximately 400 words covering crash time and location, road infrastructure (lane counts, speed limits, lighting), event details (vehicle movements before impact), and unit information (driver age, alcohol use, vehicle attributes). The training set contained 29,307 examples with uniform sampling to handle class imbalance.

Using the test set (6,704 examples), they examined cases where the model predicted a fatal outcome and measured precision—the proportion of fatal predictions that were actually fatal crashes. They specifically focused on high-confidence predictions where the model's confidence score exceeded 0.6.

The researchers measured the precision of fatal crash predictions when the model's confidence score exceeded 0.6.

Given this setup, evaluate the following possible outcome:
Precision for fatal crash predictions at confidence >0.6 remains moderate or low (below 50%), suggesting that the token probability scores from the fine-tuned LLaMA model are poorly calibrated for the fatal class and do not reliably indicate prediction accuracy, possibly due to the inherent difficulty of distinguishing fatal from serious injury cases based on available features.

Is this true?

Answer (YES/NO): NO